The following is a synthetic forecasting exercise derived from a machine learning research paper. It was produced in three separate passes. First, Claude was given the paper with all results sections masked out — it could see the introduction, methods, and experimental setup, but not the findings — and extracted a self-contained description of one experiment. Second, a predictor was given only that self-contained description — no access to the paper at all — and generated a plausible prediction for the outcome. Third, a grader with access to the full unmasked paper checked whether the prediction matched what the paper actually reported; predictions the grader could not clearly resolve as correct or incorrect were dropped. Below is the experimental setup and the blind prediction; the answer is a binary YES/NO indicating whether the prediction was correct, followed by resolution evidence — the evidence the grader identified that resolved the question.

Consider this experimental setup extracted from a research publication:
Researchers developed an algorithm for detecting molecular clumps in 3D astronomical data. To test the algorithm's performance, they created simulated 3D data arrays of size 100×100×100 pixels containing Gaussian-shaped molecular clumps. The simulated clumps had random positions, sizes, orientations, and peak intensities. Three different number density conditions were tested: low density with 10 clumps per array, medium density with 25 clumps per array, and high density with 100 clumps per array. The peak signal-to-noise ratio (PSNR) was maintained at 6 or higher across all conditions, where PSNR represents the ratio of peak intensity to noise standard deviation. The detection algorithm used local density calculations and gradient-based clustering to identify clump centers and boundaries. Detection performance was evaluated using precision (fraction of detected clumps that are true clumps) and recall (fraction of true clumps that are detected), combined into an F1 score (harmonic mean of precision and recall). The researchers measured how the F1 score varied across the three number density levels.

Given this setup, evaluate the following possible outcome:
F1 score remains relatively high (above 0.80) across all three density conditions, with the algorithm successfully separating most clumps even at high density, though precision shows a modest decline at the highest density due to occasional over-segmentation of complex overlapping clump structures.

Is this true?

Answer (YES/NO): NO